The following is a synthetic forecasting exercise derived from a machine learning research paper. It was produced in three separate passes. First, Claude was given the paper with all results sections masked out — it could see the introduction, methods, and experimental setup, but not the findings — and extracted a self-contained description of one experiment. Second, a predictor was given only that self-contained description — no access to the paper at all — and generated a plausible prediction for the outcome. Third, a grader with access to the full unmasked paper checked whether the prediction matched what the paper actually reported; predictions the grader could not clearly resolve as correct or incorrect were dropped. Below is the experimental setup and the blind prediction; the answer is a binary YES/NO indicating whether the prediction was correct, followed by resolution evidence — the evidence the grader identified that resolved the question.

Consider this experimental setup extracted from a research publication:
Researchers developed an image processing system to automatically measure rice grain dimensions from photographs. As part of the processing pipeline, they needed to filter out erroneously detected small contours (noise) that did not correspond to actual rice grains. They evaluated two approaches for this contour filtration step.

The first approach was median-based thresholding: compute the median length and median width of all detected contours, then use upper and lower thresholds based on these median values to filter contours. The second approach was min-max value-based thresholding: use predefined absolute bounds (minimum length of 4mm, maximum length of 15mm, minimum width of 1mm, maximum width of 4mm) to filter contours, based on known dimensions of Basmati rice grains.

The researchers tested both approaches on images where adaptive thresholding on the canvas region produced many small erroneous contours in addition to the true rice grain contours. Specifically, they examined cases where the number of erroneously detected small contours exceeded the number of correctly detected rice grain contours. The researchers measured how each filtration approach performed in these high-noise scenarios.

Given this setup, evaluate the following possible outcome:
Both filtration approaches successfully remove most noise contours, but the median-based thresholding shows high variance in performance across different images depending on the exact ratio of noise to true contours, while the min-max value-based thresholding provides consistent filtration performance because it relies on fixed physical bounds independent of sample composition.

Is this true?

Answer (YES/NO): NO